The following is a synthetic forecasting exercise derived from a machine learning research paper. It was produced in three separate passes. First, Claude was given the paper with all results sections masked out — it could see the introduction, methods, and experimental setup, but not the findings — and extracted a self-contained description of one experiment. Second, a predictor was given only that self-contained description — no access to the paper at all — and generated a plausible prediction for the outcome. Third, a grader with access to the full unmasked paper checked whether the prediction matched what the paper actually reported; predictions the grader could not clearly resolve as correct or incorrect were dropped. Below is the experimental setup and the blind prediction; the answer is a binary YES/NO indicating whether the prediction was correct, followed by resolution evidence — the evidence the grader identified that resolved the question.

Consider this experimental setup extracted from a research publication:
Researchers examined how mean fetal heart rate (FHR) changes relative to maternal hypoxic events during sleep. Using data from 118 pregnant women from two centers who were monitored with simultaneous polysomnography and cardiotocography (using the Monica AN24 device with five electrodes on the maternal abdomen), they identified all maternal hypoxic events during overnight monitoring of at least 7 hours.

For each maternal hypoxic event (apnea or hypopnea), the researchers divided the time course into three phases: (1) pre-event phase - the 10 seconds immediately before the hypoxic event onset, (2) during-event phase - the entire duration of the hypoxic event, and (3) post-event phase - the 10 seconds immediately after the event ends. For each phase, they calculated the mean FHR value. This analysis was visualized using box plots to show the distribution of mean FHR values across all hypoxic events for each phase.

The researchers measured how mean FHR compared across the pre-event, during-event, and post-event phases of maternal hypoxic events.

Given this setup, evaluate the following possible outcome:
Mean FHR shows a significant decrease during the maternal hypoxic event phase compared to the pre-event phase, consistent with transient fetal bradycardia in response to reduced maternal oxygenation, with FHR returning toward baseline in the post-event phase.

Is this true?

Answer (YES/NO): NO